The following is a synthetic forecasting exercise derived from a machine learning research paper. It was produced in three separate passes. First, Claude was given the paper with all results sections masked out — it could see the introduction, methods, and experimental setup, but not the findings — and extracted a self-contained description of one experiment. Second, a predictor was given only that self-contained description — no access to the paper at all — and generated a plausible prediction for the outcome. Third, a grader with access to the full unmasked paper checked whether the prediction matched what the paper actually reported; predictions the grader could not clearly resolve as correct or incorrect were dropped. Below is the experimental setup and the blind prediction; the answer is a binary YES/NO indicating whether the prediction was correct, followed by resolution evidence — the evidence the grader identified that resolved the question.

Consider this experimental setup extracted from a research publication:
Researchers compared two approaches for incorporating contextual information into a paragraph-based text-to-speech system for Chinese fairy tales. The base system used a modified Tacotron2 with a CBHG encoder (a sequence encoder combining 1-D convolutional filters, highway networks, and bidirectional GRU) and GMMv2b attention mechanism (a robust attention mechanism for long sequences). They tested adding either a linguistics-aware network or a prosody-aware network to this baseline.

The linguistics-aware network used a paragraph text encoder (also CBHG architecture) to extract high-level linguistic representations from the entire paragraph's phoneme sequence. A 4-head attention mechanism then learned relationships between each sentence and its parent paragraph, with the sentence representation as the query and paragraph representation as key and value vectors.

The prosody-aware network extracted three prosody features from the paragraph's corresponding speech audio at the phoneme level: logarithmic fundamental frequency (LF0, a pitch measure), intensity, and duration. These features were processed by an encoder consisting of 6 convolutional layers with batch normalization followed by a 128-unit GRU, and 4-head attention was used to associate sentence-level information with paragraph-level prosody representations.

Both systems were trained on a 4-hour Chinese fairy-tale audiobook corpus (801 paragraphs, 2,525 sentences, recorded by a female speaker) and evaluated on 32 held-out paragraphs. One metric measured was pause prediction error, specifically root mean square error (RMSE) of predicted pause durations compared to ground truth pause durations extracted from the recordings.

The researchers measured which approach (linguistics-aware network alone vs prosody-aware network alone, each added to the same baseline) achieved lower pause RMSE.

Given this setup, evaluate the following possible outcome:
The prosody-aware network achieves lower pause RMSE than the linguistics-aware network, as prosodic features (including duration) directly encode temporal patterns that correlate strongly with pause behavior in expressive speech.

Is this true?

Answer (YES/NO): YES